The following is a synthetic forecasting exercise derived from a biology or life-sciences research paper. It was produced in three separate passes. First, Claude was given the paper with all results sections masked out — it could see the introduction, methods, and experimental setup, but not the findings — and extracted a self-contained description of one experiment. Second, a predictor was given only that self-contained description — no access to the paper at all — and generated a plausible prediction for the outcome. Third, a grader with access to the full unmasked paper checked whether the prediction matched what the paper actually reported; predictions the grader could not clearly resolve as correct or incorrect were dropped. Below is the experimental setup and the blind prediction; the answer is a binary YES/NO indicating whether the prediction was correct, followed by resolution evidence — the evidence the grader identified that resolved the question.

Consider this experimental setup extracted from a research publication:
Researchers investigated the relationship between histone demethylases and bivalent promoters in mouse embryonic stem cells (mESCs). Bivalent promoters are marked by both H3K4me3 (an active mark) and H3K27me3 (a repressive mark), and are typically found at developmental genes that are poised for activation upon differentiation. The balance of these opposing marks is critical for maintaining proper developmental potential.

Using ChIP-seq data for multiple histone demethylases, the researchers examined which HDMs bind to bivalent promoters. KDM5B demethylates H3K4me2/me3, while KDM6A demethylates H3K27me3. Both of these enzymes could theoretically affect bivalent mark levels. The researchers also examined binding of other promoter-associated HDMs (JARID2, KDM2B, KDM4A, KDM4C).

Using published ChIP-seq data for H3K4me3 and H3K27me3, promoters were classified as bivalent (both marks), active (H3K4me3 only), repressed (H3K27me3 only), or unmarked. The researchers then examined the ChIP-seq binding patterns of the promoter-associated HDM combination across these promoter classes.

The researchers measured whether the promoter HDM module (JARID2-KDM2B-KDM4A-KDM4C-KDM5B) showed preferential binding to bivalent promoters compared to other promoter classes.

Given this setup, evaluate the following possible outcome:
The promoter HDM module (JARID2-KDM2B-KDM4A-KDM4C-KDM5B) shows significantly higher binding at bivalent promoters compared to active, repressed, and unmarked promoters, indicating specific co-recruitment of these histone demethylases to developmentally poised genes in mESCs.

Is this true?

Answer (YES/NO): YES